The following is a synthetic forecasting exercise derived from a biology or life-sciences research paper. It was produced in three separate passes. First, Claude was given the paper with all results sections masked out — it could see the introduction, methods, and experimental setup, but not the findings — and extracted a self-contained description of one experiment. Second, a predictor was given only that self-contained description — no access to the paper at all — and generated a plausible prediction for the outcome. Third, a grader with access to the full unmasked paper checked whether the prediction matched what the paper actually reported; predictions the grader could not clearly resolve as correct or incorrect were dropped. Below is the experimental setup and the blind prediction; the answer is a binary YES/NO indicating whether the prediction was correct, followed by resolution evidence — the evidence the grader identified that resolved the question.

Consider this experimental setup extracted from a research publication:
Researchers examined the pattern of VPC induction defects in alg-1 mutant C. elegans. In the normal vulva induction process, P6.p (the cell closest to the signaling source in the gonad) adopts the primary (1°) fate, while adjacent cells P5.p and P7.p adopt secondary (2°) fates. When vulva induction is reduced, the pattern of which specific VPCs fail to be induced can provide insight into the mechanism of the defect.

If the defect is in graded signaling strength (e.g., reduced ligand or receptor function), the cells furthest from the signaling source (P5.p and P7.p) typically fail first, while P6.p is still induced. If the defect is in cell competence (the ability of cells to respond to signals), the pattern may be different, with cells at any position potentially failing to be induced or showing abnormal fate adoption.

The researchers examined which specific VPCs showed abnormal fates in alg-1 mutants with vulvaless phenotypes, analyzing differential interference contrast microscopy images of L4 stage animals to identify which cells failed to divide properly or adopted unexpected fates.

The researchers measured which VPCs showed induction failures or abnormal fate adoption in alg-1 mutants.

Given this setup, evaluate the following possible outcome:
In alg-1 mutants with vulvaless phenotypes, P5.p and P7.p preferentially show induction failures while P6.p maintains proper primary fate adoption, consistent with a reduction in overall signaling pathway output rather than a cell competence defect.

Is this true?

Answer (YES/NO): NO